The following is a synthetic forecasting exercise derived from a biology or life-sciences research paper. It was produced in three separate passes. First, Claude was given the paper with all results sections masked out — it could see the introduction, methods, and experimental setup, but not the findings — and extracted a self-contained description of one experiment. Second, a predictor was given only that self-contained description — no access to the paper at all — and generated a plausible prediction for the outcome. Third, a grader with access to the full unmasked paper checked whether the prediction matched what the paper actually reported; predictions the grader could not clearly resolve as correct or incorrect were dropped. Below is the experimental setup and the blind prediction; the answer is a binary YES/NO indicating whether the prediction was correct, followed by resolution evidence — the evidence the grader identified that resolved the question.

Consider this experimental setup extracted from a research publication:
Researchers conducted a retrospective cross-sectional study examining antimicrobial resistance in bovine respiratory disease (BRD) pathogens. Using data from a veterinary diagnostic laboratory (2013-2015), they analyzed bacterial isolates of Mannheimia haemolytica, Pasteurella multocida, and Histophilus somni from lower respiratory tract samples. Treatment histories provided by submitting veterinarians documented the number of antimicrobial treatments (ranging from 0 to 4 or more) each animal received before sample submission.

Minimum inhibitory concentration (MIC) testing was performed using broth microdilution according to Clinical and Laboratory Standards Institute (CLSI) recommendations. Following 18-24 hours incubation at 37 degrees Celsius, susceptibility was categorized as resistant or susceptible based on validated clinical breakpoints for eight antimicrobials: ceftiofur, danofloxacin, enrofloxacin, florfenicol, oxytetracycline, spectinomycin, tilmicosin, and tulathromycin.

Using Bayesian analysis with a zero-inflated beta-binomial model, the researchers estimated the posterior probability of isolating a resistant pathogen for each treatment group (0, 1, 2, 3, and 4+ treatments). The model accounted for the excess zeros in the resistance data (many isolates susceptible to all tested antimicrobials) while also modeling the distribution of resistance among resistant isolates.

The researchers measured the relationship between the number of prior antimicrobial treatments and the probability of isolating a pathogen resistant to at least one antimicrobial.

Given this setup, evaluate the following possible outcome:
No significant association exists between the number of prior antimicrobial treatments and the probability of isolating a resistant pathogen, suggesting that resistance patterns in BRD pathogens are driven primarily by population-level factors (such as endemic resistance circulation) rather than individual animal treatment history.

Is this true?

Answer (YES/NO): NO